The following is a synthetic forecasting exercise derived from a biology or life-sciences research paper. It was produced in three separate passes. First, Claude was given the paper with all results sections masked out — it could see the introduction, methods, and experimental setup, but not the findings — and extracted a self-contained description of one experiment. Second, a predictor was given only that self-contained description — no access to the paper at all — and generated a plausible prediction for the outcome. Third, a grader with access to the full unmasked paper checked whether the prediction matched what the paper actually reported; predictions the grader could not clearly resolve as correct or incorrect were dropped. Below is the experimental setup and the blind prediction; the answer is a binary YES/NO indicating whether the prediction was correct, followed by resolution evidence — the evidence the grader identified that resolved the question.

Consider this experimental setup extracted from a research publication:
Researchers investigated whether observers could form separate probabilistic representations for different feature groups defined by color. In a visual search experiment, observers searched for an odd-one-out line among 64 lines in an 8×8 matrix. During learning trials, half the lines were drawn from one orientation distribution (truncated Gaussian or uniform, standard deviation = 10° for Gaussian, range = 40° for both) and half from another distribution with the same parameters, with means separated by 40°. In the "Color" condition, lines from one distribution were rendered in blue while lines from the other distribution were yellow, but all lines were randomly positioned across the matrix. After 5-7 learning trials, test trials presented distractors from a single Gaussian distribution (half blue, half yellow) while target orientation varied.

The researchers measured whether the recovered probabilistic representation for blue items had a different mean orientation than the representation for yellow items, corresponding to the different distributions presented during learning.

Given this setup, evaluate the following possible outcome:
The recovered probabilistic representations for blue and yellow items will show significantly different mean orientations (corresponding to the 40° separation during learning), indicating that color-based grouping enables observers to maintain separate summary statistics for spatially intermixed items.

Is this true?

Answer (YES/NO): YES